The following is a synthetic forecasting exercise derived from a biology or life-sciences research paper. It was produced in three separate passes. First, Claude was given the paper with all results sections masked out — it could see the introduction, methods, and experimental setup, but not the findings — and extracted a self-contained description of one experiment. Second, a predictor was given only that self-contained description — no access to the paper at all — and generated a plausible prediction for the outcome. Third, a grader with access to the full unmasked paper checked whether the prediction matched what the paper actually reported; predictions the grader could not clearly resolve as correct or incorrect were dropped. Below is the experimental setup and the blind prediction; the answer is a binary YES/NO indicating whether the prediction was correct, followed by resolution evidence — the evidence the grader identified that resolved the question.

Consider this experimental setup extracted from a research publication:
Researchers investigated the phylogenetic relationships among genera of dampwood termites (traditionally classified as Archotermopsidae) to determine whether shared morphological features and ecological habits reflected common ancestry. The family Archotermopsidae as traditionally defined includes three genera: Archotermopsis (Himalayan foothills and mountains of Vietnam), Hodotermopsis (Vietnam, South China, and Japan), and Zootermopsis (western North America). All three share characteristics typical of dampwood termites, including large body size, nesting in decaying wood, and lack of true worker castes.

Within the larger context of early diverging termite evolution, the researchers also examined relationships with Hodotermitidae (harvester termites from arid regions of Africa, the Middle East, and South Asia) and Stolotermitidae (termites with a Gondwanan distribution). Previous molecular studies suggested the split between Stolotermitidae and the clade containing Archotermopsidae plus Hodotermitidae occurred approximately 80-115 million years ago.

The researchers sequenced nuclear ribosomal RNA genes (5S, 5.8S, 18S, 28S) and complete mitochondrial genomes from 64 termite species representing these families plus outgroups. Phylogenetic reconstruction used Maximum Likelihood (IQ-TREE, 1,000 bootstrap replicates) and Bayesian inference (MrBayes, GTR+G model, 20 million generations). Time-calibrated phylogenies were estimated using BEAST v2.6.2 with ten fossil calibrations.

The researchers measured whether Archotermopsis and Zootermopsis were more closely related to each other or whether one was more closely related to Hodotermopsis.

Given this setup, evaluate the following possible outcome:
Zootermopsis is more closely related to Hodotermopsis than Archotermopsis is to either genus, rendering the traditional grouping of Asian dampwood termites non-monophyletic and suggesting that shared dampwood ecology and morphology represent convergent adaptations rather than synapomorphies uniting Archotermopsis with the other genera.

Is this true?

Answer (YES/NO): NO